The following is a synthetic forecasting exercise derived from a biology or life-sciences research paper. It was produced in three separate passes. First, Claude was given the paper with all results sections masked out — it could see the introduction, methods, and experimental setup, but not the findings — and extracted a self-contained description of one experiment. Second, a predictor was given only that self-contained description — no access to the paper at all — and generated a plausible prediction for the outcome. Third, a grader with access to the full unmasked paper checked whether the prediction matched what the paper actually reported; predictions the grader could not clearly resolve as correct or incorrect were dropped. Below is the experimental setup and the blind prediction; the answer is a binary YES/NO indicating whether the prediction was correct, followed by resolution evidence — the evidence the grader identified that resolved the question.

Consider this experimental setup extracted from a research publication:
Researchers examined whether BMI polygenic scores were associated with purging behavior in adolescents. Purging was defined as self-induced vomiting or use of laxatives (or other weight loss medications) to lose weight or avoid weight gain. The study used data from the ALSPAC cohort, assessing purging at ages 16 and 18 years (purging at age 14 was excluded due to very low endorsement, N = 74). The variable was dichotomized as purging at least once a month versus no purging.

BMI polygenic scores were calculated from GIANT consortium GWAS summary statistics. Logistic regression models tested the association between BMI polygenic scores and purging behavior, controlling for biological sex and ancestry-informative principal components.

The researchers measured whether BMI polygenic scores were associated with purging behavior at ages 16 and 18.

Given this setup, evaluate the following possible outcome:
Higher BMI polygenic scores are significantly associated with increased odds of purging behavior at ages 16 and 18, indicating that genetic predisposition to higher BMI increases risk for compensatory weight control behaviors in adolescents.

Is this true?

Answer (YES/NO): NO